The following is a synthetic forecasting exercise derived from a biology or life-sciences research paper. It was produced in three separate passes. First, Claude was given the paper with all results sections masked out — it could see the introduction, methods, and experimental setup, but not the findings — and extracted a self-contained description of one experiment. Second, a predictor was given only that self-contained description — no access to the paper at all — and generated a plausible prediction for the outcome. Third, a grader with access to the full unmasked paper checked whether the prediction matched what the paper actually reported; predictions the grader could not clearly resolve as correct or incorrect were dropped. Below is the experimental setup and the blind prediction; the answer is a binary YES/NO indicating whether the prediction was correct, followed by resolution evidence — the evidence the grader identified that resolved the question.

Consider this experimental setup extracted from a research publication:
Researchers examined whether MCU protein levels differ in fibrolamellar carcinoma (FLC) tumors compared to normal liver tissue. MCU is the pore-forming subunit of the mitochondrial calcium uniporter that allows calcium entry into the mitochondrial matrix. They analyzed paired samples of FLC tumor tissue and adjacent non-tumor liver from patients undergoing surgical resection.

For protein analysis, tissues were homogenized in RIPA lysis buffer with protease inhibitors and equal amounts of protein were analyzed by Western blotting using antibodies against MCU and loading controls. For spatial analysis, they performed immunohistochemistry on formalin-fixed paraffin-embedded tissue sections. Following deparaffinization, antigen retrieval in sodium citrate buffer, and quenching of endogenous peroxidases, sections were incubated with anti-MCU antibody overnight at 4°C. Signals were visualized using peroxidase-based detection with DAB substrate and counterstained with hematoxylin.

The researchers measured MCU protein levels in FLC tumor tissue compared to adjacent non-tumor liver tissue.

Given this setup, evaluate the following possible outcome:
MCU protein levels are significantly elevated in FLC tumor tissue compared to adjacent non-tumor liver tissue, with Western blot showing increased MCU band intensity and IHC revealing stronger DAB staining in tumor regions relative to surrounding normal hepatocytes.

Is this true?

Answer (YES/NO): YES